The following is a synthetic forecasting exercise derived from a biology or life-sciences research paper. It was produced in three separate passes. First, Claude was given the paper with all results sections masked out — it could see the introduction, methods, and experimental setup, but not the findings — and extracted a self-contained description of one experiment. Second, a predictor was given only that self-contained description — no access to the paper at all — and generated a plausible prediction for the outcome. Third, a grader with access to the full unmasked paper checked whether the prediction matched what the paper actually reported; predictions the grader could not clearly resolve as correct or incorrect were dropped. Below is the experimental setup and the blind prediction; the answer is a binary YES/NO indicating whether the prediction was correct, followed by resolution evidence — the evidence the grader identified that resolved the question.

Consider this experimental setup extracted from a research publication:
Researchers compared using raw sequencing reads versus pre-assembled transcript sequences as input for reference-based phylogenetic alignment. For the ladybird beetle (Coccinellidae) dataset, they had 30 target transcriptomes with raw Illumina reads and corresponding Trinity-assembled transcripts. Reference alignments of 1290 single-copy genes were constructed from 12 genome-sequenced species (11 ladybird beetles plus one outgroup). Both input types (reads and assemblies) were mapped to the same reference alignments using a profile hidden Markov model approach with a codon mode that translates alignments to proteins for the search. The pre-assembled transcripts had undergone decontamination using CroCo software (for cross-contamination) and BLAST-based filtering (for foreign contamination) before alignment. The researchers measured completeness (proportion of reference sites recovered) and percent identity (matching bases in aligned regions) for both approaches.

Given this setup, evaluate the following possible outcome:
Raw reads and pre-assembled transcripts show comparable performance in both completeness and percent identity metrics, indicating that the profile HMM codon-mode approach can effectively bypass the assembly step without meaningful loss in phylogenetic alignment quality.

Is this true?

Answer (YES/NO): YES